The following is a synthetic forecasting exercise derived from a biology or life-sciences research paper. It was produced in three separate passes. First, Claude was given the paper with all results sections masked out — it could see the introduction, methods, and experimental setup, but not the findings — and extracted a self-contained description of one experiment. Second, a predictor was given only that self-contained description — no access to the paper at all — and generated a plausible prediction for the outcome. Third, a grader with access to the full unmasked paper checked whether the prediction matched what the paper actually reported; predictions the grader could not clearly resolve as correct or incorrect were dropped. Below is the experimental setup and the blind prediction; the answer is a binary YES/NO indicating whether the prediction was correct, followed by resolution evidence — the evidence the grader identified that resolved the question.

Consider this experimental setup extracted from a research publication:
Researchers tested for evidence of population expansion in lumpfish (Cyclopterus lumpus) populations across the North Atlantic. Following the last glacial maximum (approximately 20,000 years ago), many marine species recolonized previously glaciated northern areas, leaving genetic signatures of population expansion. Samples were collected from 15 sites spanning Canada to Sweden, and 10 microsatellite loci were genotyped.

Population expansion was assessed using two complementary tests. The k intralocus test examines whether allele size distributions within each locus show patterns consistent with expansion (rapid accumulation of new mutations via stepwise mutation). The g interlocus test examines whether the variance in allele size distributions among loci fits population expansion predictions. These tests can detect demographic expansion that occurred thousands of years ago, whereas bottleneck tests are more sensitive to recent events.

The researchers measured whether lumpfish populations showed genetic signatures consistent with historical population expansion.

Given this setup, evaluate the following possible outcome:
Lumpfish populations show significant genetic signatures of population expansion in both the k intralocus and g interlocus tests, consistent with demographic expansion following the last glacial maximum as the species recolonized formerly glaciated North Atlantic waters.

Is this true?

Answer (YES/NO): NO